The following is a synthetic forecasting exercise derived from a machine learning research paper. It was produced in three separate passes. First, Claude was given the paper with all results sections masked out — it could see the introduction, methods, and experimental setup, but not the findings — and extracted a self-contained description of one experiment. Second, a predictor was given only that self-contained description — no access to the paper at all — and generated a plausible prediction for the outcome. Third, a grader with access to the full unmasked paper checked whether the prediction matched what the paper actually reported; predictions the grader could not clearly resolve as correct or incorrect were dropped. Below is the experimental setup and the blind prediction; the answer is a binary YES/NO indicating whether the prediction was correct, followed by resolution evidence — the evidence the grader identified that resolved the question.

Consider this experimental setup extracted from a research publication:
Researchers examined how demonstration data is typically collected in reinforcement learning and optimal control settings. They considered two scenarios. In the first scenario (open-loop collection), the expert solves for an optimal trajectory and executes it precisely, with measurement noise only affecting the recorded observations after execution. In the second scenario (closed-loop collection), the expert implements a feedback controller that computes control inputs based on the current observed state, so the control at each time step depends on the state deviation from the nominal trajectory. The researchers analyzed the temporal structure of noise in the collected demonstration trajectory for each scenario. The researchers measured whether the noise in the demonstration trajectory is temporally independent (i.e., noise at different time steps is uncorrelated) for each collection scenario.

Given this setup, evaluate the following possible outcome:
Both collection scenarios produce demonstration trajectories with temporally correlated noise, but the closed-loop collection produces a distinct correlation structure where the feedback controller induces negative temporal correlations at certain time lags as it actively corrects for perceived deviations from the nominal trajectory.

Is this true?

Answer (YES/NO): NO